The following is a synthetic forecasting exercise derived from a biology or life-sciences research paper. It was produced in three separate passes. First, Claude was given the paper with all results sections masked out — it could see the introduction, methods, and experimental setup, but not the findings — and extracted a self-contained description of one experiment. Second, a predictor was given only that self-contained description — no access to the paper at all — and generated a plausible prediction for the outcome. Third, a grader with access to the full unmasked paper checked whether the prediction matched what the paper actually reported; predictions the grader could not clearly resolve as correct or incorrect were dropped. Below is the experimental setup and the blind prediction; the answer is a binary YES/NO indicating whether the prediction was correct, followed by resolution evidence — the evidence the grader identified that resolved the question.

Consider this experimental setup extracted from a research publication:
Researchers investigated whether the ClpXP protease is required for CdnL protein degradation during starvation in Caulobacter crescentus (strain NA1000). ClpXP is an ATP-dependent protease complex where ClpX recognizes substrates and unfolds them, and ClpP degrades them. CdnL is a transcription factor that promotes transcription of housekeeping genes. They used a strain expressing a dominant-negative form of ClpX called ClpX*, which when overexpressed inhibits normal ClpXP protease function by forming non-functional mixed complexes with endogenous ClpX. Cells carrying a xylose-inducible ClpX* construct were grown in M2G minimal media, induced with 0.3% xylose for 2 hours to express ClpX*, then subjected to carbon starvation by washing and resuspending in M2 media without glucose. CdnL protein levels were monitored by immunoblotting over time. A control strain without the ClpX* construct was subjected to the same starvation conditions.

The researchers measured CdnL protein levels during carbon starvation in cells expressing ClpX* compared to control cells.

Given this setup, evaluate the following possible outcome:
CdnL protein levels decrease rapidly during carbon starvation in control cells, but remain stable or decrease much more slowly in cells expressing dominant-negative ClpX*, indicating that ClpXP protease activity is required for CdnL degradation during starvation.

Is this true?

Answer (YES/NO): YES